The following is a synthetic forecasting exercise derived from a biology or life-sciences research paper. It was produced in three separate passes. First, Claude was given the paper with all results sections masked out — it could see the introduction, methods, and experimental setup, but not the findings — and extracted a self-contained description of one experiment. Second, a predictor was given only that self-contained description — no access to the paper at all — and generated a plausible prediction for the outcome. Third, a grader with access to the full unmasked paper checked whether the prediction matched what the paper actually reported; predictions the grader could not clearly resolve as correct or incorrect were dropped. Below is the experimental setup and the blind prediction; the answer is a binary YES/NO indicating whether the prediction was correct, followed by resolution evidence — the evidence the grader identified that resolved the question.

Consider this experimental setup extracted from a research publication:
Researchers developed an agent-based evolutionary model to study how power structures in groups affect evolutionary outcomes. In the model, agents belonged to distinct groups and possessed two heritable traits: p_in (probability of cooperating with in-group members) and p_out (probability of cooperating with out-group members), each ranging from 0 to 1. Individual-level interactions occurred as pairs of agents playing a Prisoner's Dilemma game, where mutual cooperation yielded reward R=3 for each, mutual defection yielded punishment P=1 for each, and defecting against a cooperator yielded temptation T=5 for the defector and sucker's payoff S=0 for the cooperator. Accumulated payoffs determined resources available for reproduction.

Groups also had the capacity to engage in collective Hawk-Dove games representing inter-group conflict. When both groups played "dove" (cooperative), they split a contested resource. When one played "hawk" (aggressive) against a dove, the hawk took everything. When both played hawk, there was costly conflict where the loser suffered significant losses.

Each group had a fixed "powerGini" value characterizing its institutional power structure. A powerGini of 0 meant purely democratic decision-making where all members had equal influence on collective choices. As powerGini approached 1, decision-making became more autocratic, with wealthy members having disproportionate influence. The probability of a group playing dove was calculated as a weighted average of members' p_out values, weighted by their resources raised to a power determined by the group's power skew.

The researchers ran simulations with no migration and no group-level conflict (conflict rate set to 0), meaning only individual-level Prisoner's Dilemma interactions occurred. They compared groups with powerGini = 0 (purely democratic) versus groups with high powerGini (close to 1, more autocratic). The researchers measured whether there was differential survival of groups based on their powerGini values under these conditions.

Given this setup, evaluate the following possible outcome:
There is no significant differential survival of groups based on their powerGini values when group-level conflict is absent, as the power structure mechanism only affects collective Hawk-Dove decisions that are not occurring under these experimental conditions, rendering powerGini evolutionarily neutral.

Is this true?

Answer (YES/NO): YES